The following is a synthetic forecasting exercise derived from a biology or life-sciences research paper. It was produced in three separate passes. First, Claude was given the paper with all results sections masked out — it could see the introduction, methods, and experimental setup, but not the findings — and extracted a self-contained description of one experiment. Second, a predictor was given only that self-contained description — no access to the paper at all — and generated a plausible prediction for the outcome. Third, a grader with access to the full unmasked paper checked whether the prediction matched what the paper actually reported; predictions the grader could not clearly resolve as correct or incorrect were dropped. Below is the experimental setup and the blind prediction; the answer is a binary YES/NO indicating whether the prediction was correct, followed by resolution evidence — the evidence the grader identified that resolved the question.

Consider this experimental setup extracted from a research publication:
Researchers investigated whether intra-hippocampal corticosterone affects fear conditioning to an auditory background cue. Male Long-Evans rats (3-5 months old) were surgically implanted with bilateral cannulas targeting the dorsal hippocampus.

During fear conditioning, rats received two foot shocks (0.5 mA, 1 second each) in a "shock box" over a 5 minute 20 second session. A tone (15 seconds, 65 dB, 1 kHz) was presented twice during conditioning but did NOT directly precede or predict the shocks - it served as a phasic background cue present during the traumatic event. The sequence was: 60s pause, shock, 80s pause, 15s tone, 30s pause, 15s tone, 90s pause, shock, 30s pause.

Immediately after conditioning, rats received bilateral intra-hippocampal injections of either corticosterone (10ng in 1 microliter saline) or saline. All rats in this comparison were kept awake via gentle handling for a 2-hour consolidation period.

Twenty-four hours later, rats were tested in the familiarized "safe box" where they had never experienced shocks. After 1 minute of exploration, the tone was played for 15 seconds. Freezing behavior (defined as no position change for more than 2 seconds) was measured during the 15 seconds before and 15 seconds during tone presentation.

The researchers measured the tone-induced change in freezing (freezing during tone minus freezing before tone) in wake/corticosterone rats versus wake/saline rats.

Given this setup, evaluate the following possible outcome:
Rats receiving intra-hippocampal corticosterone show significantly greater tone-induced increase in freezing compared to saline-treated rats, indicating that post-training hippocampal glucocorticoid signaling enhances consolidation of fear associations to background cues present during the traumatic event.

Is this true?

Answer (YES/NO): NO